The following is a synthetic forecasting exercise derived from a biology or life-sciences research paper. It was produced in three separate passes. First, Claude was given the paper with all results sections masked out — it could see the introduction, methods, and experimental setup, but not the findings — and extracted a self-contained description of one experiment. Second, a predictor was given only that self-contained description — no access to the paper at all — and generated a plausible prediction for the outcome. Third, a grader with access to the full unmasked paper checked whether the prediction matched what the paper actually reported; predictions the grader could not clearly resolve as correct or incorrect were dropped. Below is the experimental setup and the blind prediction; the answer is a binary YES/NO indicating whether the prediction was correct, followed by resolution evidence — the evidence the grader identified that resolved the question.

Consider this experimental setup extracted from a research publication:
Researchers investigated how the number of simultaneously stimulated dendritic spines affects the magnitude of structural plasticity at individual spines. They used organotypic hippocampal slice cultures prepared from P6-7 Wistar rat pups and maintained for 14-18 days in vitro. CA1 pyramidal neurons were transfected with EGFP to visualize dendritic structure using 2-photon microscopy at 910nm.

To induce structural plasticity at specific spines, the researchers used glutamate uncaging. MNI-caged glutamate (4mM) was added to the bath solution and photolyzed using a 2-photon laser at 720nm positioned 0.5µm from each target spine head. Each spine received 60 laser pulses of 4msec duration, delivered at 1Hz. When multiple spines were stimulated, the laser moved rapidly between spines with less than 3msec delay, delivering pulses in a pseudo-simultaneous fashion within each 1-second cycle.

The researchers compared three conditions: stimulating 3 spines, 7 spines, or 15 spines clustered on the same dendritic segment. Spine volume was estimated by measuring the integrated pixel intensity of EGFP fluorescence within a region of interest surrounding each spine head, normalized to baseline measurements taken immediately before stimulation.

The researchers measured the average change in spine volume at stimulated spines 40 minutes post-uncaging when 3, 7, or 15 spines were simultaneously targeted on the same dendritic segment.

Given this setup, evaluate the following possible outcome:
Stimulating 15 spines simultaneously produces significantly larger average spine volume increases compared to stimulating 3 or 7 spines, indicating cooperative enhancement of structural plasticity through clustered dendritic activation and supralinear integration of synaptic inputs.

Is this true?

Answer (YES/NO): NO